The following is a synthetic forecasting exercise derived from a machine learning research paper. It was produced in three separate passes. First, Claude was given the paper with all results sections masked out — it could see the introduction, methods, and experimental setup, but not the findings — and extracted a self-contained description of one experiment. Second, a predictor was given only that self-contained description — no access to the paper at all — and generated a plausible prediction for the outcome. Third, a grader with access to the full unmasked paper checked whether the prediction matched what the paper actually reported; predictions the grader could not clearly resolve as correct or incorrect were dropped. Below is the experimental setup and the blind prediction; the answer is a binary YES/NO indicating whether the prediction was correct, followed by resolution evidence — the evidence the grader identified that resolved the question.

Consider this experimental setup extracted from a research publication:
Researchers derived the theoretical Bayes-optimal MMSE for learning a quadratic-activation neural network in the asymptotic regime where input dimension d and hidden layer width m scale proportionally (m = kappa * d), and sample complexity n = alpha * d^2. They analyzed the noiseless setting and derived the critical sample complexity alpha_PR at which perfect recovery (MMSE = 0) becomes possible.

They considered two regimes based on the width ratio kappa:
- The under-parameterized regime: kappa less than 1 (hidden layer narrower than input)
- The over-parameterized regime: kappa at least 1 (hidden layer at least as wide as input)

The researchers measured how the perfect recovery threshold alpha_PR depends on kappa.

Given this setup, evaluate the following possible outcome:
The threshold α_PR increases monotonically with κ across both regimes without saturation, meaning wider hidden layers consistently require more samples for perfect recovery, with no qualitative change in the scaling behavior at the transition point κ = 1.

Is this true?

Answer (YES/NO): NO